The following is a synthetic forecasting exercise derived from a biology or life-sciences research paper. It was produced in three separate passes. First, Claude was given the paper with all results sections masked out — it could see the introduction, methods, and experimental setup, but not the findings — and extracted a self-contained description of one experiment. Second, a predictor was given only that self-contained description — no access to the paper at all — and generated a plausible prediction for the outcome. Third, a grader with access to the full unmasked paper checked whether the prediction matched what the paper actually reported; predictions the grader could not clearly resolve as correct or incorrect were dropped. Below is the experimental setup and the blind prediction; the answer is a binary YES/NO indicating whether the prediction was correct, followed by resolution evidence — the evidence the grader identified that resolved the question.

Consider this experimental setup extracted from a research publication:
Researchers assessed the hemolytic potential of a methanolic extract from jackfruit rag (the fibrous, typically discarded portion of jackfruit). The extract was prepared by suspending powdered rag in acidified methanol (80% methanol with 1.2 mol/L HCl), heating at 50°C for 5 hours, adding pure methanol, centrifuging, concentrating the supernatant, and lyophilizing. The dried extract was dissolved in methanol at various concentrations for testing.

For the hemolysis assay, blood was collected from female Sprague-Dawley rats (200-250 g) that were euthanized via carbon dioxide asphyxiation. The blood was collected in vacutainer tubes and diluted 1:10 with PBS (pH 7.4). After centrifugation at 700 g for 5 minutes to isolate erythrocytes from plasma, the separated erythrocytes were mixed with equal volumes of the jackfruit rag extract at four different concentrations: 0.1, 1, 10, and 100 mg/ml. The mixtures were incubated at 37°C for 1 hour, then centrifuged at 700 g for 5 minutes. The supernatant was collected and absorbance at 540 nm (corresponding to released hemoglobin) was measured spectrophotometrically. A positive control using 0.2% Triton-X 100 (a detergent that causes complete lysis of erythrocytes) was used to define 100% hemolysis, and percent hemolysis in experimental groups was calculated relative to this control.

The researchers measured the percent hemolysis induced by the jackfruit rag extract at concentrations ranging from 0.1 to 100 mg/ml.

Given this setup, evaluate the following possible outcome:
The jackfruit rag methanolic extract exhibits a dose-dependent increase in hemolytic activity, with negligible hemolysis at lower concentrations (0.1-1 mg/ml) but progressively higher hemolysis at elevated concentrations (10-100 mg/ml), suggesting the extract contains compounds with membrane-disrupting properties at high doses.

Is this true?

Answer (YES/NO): NO